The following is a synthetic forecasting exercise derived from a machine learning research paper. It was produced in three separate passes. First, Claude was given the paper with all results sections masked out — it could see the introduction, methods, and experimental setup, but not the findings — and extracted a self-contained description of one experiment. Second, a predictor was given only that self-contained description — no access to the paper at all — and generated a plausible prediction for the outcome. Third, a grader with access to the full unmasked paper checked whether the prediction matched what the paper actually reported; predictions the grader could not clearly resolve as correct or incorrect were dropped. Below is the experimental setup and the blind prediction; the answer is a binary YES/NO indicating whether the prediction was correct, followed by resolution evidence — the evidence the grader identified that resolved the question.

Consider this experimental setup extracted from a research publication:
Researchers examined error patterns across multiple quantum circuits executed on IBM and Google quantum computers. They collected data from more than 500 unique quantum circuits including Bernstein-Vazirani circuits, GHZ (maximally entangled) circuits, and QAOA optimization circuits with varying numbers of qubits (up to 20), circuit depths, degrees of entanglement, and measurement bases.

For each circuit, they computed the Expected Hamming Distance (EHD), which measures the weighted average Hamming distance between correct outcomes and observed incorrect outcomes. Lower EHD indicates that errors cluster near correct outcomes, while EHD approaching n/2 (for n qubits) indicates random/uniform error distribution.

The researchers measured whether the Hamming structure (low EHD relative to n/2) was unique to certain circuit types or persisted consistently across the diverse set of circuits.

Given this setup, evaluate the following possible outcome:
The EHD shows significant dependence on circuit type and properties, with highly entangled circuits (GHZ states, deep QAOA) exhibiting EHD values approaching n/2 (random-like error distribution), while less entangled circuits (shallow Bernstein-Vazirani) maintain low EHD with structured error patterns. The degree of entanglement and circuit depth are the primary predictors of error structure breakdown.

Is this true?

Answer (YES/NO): NO